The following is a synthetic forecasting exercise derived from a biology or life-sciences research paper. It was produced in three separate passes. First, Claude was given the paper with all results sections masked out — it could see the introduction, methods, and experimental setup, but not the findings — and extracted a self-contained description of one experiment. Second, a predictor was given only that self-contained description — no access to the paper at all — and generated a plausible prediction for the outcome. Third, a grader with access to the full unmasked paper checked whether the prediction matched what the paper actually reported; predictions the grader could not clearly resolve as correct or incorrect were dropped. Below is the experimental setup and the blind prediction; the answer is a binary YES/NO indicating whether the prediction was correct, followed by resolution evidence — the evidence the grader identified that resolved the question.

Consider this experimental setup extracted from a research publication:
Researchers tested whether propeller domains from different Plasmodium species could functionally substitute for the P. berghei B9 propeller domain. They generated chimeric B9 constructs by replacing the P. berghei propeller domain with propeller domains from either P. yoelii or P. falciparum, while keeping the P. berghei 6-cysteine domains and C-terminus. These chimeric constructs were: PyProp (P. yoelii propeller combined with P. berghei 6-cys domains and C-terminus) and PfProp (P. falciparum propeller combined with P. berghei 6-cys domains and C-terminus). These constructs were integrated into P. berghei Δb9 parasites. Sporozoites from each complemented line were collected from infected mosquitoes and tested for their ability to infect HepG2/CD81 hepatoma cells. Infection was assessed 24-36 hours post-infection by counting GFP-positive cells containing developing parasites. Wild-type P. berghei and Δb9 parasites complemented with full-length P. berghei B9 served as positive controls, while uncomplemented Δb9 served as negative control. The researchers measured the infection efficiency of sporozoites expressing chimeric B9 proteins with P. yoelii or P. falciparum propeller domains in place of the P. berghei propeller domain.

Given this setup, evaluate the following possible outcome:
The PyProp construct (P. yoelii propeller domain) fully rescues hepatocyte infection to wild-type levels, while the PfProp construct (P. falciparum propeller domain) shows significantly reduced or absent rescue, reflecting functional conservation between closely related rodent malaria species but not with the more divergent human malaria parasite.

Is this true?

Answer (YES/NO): YES